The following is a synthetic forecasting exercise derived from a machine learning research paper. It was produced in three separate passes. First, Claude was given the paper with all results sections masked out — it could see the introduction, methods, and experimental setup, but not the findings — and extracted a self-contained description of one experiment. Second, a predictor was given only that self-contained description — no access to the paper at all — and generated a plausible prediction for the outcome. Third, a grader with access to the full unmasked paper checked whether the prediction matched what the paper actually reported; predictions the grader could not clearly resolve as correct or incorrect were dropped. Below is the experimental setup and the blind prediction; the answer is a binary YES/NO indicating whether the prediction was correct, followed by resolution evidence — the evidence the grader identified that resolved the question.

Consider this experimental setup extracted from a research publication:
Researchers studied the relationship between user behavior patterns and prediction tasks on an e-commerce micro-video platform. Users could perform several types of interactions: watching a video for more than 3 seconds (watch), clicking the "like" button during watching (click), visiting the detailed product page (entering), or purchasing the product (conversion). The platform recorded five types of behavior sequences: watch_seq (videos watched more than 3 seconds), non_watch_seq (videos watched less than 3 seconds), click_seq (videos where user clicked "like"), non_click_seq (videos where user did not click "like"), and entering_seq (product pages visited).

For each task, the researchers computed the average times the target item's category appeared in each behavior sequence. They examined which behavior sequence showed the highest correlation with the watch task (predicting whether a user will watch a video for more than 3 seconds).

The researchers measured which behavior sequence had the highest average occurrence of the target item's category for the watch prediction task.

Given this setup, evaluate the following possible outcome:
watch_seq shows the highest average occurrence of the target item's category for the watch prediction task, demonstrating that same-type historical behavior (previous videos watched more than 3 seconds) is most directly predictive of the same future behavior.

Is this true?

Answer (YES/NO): NO